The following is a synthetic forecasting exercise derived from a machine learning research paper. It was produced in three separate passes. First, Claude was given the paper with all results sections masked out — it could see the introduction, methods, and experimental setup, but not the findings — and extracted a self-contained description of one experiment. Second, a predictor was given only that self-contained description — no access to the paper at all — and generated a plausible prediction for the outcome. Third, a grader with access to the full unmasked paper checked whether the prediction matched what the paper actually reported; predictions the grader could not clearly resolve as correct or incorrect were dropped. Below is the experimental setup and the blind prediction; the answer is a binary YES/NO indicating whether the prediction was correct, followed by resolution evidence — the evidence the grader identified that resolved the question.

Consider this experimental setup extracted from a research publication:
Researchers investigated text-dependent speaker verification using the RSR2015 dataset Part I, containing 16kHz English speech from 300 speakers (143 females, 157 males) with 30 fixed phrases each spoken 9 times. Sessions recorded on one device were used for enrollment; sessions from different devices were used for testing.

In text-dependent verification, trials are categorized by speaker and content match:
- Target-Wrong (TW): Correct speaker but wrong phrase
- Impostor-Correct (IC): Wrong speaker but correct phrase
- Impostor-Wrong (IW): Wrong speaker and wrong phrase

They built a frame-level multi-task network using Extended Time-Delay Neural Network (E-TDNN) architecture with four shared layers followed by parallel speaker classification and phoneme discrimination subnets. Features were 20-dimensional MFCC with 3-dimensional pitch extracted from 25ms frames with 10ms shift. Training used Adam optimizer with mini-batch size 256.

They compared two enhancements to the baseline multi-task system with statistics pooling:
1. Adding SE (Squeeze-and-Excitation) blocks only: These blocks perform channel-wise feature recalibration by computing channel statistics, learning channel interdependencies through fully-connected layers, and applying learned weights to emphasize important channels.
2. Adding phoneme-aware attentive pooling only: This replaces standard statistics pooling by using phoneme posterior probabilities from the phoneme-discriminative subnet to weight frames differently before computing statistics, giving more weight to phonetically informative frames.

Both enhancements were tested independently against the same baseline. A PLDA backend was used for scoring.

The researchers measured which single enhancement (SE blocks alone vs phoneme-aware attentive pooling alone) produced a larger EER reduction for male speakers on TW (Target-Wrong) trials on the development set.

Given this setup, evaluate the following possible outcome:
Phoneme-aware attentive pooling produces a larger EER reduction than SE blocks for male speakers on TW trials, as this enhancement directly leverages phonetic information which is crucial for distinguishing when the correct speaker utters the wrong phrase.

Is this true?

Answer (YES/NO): NO